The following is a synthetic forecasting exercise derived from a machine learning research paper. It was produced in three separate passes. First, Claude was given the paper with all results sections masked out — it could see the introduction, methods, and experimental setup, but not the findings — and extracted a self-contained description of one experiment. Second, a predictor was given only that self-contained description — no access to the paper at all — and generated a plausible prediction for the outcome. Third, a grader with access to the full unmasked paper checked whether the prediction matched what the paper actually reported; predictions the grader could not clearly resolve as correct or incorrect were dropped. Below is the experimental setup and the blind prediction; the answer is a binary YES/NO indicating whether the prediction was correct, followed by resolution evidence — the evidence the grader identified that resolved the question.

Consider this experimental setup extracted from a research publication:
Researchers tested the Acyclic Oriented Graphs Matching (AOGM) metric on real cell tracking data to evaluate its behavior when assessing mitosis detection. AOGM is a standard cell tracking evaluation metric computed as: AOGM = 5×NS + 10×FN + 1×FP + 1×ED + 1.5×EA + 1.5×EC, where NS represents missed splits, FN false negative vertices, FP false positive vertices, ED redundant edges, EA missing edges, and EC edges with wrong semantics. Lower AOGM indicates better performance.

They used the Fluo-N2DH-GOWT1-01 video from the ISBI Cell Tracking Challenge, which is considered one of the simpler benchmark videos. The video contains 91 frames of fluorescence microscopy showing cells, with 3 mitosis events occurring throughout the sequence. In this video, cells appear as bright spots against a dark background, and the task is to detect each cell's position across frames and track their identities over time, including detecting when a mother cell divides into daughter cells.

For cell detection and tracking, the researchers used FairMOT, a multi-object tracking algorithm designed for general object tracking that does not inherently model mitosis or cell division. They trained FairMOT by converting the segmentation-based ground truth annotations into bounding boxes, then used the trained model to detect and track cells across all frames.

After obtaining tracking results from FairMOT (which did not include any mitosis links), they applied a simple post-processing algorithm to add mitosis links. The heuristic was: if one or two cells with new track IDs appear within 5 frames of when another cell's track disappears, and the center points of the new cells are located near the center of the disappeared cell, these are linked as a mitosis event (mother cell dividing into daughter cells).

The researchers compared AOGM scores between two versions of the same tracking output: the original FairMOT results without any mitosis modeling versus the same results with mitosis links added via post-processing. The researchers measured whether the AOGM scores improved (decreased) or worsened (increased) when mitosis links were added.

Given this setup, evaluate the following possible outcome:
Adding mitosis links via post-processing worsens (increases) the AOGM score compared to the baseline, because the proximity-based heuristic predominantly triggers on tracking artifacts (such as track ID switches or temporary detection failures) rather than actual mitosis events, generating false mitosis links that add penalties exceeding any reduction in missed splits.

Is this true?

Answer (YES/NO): NO